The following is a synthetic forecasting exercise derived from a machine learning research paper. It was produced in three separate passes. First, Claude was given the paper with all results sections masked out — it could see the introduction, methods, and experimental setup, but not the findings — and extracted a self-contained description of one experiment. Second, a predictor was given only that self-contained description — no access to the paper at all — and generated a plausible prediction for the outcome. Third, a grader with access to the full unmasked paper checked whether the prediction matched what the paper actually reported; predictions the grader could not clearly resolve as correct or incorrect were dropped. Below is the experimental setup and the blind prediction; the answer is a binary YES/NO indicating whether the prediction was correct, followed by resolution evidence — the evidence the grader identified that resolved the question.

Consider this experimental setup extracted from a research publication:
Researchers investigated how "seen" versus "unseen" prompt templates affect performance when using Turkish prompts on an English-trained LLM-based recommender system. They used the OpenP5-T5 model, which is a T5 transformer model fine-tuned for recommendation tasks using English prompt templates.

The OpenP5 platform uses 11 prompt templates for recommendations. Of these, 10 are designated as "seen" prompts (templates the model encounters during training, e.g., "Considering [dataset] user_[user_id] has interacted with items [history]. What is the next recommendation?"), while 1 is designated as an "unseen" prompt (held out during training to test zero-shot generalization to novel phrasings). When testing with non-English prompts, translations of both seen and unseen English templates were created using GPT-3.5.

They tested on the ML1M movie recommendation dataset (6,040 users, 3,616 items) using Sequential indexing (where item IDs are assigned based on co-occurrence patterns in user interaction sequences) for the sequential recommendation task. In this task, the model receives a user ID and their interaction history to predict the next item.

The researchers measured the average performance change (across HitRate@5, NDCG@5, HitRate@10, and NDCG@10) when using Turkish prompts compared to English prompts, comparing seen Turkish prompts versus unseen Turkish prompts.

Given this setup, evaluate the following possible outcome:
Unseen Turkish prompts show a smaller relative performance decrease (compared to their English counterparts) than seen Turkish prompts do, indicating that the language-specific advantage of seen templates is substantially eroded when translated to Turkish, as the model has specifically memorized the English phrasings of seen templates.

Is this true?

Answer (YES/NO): NO